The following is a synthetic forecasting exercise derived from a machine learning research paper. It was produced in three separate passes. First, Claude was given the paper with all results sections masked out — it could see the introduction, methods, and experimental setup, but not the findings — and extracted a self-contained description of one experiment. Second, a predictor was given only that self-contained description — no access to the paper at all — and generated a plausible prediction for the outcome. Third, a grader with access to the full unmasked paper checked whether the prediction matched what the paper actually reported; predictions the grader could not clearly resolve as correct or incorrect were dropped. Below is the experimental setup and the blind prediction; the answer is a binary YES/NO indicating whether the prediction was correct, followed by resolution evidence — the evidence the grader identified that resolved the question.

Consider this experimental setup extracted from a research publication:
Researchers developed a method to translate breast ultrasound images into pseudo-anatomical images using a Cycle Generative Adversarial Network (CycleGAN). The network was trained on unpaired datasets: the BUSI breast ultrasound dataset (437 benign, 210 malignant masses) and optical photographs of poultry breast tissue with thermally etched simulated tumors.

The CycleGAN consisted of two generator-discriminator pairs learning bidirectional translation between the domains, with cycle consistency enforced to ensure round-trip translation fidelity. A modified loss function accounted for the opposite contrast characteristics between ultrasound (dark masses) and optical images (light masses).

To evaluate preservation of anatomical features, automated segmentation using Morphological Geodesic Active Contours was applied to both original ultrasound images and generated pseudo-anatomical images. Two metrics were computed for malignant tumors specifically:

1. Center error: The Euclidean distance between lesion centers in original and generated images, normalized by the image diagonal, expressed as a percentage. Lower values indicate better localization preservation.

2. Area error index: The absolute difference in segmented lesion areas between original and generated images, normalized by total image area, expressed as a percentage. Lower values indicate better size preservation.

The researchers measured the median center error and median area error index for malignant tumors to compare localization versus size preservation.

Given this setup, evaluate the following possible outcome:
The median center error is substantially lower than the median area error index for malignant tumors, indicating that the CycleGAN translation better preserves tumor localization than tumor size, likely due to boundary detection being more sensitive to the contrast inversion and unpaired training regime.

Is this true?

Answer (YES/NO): NO